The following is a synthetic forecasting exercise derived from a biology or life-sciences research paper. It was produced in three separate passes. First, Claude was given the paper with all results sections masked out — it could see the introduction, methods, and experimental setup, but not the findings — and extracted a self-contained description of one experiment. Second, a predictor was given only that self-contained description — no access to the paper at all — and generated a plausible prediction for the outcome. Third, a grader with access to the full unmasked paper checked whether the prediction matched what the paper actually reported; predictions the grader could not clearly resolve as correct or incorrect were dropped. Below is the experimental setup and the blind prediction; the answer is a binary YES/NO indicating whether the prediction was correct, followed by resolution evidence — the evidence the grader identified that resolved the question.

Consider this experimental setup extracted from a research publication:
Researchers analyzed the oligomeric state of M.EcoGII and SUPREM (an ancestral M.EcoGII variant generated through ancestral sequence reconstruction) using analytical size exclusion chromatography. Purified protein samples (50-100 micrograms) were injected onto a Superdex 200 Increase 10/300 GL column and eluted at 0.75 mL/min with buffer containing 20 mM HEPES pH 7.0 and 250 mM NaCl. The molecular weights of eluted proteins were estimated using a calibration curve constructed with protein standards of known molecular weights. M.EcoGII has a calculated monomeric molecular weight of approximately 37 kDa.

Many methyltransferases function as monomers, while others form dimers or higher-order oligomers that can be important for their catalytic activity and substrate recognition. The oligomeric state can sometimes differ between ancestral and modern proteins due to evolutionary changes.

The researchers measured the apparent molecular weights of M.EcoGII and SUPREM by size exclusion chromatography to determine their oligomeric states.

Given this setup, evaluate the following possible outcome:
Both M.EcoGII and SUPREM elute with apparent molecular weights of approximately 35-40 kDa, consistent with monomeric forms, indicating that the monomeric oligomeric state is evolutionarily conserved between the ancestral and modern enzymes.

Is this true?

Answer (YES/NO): NO